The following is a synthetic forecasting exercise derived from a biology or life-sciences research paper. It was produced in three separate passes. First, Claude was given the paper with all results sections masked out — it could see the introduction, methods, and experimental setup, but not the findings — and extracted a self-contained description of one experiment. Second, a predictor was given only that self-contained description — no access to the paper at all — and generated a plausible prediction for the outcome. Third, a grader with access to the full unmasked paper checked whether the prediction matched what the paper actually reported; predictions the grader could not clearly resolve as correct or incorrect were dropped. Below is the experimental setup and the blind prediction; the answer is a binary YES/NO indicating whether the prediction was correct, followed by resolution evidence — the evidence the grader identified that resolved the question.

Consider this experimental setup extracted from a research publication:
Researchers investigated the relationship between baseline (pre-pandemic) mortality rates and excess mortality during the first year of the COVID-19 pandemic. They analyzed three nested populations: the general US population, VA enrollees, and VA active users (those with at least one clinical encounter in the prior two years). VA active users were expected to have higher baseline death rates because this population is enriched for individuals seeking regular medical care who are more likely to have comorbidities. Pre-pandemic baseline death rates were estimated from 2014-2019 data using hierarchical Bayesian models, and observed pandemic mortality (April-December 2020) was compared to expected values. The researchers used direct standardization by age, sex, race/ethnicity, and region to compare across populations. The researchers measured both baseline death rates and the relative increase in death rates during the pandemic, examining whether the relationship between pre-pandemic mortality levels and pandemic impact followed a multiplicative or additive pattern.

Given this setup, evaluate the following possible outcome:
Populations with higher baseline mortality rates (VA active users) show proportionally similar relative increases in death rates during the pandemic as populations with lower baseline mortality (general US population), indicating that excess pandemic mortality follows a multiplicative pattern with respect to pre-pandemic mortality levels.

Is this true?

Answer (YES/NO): YES